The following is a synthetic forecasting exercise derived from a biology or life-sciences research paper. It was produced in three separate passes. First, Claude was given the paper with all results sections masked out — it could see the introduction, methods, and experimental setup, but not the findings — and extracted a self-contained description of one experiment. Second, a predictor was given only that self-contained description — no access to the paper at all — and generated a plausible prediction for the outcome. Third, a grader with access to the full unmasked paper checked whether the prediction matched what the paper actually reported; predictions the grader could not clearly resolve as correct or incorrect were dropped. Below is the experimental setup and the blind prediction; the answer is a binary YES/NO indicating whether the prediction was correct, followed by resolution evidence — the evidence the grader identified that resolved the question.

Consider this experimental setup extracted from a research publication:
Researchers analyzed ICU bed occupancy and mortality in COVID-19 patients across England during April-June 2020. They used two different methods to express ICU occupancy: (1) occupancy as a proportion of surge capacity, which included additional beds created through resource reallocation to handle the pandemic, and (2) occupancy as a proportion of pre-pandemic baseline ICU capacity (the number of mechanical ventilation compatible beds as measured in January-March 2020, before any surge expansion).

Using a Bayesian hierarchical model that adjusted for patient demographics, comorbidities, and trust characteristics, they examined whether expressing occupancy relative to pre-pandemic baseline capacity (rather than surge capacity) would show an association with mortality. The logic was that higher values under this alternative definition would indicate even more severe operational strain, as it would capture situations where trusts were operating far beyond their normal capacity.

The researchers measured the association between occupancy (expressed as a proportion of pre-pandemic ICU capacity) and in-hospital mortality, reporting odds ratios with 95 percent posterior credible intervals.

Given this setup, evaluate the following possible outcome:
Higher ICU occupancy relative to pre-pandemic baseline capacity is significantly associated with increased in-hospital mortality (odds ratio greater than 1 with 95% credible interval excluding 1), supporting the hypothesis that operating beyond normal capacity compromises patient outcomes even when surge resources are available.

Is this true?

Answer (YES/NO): NO